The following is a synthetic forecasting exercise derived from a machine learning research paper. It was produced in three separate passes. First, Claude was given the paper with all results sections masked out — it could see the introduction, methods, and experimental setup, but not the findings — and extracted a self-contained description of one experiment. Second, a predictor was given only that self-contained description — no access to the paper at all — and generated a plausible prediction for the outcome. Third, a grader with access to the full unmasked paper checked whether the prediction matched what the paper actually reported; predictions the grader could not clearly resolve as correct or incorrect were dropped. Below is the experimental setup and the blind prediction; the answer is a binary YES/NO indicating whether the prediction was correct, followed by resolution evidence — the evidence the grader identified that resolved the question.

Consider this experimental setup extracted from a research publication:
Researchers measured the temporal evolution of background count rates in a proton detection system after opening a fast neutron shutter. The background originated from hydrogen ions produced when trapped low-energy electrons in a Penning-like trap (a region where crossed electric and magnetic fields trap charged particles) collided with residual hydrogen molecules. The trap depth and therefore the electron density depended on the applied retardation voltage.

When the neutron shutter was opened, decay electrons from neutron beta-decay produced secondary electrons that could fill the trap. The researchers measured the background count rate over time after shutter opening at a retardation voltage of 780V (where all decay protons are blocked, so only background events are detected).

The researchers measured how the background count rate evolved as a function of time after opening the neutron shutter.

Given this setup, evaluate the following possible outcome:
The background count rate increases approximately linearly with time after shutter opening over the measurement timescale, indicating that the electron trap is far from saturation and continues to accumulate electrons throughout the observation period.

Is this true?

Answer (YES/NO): NO